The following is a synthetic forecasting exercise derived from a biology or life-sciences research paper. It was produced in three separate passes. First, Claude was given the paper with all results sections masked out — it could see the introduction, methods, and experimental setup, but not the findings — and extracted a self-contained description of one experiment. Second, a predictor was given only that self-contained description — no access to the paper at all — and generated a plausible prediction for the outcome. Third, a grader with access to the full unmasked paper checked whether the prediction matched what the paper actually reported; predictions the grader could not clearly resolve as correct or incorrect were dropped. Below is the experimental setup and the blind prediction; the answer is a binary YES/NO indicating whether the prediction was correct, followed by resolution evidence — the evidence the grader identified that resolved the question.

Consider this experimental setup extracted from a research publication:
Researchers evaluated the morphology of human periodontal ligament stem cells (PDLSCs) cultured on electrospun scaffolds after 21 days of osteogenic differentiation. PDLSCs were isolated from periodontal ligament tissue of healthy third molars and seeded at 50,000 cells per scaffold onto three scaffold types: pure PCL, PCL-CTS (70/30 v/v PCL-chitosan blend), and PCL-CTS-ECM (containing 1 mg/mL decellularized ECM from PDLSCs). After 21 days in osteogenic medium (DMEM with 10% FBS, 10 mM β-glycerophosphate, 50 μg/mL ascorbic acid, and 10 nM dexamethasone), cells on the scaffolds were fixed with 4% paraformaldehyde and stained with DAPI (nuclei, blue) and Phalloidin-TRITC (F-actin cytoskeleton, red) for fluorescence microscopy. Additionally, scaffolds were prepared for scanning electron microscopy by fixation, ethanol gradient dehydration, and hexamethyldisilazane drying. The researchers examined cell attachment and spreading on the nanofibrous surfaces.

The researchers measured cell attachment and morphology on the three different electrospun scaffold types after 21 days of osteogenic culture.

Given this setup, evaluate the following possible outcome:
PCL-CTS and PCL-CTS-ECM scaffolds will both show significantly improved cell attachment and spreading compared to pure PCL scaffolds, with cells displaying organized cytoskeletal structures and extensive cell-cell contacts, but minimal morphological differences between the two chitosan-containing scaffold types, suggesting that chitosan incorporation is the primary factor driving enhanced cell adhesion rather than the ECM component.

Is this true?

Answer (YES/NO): NO